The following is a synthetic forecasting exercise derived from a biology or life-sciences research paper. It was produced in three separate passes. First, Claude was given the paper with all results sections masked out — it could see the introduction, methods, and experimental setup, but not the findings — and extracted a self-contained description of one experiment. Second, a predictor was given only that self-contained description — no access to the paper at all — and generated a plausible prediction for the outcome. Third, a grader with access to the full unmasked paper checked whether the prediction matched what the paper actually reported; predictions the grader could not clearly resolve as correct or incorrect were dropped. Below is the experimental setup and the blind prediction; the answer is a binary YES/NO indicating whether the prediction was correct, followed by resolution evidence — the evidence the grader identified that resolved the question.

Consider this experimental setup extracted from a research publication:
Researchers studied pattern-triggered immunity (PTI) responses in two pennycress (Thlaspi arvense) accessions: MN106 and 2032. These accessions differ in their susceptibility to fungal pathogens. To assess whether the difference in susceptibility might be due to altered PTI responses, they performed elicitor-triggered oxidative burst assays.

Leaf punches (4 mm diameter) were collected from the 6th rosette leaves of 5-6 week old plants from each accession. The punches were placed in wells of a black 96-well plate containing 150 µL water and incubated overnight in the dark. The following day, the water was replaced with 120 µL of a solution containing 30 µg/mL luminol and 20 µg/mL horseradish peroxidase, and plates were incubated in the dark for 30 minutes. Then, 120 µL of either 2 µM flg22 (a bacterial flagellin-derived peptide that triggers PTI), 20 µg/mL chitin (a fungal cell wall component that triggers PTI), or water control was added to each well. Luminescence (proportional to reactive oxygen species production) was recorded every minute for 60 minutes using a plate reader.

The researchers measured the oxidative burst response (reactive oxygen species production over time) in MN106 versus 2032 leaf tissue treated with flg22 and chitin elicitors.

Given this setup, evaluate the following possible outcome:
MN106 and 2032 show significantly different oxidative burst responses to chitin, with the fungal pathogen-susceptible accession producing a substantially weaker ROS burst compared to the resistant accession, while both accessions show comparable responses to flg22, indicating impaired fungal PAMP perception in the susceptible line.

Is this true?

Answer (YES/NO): NO